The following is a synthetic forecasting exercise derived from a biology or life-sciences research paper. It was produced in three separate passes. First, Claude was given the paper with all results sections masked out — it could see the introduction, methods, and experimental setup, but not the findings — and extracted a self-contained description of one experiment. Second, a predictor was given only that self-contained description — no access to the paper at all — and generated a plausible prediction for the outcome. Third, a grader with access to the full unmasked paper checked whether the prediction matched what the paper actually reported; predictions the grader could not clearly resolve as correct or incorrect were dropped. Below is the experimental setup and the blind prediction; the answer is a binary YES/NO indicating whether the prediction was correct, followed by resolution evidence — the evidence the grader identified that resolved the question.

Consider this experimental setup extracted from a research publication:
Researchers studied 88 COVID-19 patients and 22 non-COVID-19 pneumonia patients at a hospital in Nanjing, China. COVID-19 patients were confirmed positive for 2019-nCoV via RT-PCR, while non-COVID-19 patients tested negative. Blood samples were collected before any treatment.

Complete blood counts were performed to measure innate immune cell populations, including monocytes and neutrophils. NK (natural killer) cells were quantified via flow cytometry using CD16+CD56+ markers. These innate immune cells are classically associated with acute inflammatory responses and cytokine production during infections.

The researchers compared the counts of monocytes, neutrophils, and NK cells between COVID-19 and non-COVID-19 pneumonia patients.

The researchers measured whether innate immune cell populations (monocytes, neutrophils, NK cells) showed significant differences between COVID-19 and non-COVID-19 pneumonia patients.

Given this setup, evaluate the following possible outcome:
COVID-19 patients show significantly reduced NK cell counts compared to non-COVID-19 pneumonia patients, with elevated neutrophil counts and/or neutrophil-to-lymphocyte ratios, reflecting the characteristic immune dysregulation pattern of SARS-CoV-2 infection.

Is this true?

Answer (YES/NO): NO